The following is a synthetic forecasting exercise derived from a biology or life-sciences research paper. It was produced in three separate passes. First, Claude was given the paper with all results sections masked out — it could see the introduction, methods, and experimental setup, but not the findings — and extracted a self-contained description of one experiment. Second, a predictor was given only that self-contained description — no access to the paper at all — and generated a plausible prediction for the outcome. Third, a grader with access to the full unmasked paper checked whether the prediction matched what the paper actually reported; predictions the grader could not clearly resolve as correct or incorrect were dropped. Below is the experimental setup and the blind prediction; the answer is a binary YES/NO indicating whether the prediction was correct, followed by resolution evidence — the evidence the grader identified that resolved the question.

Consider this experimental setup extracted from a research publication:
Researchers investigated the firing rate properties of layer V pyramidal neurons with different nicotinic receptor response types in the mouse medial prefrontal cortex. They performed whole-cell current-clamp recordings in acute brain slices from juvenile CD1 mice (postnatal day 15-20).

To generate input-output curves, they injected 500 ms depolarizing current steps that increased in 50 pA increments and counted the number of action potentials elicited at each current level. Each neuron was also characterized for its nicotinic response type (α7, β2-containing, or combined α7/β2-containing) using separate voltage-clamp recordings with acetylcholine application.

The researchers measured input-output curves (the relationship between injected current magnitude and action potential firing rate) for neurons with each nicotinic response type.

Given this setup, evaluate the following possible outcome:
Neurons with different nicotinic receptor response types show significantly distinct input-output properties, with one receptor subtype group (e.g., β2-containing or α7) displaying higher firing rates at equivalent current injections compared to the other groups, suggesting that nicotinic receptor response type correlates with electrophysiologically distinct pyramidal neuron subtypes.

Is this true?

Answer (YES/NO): YES